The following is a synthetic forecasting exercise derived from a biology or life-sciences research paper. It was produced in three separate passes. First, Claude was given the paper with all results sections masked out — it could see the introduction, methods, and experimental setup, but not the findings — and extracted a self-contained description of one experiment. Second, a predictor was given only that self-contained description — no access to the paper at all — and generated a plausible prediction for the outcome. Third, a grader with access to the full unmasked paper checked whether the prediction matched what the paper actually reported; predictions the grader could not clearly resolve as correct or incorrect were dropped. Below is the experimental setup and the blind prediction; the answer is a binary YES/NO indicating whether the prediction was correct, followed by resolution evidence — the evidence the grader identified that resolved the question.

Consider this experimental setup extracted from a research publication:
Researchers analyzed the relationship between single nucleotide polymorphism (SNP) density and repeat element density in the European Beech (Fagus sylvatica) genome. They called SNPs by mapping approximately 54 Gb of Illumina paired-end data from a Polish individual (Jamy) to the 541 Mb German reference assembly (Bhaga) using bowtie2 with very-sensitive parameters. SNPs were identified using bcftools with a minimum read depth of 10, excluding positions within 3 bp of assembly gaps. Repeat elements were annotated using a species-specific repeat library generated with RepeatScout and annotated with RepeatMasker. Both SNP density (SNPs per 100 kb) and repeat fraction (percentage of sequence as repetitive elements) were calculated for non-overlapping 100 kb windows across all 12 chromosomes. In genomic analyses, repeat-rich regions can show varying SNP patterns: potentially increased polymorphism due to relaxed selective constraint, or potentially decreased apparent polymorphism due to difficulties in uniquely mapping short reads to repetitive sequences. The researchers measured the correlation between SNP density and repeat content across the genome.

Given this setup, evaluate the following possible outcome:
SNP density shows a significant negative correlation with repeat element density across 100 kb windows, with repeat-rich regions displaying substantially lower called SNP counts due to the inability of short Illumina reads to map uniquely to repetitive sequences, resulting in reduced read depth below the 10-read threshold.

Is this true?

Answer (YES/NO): NO